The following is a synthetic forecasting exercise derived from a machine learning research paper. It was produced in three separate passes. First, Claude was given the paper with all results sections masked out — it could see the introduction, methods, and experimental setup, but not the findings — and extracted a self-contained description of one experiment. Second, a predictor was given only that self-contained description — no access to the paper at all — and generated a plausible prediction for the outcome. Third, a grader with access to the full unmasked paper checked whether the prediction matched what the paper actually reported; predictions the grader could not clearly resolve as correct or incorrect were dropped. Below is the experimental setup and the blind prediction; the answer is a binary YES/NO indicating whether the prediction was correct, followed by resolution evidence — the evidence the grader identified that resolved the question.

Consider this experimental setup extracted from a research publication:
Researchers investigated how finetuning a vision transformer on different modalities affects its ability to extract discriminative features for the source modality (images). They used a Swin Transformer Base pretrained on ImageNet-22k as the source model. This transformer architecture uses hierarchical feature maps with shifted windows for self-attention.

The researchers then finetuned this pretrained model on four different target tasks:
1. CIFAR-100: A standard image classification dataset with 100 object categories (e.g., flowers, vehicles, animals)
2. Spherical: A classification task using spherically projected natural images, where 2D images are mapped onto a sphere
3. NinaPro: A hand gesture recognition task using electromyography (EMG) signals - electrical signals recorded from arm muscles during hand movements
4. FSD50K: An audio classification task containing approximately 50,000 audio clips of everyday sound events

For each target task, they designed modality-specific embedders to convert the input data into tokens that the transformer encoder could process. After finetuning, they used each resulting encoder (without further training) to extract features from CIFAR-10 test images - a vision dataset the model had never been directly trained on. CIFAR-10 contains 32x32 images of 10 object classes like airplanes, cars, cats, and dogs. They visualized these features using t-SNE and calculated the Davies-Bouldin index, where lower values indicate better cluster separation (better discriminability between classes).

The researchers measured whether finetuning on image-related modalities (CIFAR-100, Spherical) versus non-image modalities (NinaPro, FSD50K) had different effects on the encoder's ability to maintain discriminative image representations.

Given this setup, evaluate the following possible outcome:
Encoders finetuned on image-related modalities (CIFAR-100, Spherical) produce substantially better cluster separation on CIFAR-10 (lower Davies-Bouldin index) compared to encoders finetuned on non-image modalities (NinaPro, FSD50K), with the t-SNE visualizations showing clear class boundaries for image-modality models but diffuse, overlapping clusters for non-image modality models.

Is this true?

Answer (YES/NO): YES